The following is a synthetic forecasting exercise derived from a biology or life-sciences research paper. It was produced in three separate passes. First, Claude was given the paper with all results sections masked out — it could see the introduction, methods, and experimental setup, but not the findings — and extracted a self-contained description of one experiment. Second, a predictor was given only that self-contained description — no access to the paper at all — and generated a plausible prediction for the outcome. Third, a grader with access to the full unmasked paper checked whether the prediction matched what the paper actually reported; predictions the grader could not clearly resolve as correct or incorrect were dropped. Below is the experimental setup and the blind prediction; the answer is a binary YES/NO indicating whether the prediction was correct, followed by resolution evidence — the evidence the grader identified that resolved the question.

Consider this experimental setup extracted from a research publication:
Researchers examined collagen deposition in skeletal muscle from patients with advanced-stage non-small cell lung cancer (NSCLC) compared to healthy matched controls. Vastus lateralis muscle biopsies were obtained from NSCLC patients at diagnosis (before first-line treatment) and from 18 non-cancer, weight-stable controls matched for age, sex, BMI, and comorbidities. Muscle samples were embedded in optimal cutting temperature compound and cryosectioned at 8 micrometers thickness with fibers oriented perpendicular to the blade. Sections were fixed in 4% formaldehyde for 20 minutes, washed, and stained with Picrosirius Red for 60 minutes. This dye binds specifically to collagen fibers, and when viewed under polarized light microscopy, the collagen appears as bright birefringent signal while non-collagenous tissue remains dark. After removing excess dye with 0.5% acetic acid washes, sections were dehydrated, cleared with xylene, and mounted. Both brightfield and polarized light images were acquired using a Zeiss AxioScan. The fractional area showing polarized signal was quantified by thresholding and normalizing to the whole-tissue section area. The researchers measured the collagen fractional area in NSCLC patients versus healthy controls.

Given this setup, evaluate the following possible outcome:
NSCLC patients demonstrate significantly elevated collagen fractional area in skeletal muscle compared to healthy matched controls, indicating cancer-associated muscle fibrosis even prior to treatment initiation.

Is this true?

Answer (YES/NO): YES